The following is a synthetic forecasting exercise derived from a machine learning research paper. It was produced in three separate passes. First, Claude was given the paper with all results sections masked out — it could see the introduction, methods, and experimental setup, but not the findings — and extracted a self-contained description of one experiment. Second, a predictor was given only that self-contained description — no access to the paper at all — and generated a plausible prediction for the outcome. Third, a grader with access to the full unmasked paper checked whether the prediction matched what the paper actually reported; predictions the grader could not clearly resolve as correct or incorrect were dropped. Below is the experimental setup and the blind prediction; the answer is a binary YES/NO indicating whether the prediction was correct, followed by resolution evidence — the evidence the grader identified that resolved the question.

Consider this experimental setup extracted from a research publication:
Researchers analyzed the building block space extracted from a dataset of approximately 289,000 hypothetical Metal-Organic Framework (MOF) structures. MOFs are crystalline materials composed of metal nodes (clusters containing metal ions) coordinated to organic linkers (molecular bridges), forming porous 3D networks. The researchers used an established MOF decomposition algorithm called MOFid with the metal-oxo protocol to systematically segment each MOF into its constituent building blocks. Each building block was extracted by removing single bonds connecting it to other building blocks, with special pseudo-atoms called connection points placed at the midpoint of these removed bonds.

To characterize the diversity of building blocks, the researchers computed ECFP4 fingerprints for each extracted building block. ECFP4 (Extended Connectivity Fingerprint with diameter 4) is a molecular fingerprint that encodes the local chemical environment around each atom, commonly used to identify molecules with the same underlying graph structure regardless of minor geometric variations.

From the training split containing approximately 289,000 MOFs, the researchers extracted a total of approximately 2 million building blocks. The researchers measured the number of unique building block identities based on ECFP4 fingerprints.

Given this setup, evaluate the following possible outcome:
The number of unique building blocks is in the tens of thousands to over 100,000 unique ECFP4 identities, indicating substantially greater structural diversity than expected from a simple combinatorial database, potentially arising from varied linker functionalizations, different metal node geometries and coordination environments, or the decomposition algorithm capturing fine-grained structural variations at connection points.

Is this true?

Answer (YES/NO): YES